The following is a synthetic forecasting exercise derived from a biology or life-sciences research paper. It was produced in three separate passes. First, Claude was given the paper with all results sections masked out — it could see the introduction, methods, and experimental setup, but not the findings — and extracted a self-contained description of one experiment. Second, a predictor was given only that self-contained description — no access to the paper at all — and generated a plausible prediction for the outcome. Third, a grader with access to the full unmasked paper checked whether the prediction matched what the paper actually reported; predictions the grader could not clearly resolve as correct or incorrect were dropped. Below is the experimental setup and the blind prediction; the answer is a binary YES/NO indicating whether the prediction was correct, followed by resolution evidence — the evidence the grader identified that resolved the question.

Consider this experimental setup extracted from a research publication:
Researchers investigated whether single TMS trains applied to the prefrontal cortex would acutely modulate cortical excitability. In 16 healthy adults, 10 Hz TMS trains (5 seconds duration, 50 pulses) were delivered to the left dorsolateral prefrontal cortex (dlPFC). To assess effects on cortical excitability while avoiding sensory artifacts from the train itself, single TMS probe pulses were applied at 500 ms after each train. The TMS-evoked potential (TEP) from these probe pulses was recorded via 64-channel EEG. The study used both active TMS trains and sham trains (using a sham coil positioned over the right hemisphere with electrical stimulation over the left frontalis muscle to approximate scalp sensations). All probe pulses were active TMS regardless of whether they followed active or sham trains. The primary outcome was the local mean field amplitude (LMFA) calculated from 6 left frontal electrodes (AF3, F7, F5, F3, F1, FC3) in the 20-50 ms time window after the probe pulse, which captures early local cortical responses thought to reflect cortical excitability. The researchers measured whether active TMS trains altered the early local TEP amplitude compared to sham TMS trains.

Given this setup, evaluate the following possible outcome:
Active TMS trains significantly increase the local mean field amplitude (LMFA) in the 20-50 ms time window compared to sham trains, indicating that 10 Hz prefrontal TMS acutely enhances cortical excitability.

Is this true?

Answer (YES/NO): NO